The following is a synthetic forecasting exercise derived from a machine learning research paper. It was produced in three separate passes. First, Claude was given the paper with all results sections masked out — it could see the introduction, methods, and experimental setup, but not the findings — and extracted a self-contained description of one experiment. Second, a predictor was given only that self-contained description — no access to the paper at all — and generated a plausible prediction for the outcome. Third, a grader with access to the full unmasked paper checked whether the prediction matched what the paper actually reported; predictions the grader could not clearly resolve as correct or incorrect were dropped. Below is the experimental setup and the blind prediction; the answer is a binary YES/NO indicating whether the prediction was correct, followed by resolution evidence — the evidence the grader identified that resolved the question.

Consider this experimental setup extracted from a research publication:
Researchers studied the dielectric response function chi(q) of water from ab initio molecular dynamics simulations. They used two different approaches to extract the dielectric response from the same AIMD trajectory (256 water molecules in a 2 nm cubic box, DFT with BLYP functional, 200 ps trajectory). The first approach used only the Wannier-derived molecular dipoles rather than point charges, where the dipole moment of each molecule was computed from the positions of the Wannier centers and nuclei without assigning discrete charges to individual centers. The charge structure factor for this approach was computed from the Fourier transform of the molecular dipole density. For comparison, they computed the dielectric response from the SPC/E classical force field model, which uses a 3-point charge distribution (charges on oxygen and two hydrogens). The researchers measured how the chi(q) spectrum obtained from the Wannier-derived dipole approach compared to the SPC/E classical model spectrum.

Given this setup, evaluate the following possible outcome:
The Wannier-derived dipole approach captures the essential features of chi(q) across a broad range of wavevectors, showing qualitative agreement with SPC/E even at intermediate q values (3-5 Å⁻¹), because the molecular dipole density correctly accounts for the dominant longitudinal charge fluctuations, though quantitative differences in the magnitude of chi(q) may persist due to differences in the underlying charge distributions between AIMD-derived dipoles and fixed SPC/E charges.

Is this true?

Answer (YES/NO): NO